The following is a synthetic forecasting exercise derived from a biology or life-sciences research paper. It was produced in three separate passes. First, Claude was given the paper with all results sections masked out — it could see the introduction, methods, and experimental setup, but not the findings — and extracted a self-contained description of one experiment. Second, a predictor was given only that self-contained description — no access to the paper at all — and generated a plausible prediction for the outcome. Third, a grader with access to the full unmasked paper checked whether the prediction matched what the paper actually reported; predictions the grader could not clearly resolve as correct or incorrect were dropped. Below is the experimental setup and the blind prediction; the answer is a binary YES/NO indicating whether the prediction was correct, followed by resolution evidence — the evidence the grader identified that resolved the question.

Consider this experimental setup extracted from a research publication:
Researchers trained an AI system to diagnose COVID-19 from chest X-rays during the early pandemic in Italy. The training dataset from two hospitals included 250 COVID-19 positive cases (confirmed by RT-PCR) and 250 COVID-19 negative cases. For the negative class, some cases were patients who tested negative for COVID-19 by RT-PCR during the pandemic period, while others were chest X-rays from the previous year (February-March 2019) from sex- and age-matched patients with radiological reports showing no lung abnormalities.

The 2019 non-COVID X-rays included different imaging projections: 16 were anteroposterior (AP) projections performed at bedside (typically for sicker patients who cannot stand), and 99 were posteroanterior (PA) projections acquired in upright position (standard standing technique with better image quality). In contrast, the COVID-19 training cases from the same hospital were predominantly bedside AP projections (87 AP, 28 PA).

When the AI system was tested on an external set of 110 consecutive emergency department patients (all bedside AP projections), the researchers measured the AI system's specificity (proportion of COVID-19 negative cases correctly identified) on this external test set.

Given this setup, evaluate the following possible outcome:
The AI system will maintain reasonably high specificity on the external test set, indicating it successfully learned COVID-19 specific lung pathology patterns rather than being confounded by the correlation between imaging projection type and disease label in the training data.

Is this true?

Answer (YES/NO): YES